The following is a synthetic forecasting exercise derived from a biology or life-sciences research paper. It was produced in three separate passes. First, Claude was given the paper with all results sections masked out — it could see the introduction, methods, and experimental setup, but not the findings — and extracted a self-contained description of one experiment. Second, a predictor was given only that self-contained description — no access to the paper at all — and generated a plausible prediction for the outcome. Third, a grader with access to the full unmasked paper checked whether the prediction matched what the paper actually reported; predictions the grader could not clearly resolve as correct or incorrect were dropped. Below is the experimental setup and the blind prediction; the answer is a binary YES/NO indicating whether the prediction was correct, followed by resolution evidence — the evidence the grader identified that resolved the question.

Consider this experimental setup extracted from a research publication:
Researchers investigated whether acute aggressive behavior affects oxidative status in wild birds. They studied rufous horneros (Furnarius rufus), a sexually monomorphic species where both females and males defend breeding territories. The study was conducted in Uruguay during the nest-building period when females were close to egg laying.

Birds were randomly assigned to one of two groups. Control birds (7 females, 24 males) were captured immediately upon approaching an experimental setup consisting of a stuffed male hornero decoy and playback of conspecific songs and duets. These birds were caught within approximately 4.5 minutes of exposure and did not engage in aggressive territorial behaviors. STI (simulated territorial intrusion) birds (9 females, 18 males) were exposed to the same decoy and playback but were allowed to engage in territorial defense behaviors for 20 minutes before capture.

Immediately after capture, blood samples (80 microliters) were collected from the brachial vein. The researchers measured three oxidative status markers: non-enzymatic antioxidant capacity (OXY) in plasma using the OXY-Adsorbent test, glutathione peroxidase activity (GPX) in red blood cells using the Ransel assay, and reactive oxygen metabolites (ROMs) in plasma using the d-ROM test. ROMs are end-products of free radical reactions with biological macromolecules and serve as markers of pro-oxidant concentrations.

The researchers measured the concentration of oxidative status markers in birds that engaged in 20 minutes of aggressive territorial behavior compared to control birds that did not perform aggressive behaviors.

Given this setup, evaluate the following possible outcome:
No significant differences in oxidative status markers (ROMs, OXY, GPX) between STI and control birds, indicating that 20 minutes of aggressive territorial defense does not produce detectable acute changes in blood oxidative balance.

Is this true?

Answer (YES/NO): NO